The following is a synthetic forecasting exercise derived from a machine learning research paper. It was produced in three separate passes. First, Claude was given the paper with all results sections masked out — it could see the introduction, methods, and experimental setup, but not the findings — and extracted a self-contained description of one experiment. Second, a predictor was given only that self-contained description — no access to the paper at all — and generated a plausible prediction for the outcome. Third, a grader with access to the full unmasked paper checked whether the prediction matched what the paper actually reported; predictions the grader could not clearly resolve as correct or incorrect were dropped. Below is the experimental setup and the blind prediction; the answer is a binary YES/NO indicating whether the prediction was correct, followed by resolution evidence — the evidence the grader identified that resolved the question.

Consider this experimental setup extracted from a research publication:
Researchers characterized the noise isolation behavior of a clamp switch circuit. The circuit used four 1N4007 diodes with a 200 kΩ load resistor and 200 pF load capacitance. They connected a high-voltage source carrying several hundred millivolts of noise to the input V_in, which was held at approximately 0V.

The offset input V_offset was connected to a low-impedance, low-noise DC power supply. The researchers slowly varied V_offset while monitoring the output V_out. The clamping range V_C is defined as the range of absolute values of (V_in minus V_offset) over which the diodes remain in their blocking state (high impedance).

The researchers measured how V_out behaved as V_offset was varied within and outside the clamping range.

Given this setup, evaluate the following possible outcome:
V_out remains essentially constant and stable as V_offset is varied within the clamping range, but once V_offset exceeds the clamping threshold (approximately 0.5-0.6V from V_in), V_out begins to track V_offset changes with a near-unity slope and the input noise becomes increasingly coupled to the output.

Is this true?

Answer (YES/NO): NO